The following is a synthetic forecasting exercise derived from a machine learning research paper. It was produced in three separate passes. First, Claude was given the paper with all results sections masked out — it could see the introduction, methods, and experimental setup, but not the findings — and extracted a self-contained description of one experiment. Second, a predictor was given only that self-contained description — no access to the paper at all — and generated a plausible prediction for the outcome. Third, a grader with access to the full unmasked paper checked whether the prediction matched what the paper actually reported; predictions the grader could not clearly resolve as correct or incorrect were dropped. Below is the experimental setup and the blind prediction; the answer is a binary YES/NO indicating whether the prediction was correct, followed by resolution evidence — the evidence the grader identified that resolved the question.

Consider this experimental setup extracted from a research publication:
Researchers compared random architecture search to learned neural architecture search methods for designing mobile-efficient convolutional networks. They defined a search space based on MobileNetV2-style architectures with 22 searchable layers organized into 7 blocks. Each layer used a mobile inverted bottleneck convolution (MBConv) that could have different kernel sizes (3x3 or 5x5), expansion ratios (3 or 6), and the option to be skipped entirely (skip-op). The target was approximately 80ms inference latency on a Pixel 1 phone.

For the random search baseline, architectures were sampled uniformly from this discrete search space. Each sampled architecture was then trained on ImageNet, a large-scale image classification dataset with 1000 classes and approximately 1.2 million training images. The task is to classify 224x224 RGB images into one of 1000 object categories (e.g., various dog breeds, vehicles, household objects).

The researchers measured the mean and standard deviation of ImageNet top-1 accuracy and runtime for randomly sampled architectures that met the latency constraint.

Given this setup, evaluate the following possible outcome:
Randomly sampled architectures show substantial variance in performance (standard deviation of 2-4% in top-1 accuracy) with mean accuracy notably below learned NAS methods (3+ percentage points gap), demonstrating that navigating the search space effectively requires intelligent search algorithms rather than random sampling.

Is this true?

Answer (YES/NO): NO